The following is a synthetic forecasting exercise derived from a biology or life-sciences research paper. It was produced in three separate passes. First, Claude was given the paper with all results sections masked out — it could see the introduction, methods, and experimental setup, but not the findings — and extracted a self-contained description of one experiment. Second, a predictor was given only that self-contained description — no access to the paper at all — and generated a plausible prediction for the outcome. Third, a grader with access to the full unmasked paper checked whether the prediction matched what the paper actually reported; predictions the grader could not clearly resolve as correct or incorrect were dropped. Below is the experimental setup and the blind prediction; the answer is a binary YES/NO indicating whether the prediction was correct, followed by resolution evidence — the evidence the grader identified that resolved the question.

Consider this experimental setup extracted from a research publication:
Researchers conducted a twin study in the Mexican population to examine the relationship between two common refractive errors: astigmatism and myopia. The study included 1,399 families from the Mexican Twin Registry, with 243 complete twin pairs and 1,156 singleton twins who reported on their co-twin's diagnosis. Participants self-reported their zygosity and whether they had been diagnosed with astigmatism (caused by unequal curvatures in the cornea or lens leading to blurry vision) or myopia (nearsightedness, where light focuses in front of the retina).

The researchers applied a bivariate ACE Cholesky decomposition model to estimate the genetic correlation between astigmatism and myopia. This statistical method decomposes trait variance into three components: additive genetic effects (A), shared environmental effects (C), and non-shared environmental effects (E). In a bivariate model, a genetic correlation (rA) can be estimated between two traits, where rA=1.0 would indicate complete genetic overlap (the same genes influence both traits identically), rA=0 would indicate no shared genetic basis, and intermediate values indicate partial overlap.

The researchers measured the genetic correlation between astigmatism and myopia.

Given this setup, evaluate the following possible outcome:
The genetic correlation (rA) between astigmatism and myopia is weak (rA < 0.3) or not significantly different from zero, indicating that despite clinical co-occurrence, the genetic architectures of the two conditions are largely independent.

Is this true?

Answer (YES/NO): NO